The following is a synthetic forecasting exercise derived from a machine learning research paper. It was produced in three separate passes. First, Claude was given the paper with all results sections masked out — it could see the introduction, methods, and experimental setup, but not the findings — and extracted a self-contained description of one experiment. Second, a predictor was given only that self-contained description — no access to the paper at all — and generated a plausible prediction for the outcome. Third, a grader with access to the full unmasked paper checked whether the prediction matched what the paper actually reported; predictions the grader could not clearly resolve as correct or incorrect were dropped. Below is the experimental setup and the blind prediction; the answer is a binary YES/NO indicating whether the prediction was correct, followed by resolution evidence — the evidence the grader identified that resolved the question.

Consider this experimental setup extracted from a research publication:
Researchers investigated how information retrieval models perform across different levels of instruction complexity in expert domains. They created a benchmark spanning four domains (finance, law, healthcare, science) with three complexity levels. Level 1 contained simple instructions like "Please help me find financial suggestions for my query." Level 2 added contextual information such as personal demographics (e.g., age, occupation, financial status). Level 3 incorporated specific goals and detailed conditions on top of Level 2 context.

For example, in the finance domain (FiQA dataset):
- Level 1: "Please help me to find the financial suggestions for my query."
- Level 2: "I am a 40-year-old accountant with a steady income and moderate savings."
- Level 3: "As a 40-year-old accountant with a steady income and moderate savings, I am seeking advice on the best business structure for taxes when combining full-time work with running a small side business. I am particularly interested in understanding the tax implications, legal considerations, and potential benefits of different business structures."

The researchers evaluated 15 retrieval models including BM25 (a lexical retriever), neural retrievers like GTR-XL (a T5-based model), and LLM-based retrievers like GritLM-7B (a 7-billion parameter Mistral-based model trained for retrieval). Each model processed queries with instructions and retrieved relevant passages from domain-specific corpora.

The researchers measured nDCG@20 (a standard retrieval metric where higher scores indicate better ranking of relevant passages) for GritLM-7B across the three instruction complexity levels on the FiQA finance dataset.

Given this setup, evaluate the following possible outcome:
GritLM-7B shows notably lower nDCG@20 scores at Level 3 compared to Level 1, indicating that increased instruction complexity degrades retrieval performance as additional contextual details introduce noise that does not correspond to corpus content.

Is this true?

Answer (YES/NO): YES